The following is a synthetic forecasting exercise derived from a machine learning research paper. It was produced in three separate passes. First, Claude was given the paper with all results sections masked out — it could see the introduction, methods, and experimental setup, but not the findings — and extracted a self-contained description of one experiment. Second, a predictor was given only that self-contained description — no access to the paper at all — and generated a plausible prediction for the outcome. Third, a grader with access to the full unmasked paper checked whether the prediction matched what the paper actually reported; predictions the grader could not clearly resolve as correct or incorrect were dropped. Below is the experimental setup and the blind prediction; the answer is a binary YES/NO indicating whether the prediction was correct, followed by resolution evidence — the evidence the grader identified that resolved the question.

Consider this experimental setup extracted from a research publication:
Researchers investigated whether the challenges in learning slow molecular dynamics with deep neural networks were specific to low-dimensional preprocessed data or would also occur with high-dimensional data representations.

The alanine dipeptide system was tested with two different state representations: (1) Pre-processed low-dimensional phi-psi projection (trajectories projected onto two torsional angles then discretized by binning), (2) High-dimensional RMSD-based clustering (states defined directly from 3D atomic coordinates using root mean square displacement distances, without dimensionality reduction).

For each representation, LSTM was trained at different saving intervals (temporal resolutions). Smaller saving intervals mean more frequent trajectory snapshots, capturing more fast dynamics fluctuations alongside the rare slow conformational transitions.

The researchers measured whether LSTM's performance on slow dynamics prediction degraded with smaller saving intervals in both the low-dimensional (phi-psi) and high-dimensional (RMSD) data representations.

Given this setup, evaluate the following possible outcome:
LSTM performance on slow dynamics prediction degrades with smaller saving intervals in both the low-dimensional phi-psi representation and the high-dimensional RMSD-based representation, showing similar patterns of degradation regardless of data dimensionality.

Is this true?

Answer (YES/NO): NO